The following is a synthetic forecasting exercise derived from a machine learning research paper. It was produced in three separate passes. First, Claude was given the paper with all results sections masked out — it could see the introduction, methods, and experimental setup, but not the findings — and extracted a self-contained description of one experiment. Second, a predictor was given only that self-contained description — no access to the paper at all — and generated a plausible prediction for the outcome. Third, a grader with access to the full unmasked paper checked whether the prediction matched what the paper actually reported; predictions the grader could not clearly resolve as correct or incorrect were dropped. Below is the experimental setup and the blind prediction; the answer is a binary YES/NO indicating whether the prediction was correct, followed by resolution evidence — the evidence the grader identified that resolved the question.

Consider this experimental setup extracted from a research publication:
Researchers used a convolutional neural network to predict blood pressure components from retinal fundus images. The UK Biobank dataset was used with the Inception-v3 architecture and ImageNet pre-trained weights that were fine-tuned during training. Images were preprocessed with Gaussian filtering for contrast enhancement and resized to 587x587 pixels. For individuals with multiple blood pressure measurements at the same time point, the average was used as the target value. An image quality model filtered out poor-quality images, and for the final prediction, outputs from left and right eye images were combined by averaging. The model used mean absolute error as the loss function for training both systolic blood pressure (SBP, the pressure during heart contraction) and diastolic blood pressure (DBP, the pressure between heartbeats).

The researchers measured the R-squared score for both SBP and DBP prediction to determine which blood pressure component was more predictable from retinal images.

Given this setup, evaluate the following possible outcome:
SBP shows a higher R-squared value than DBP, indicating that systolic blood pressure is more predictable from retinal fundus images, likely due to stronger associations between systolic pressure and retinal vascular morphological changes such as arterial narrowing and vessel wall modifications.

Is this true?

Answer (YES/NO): YES